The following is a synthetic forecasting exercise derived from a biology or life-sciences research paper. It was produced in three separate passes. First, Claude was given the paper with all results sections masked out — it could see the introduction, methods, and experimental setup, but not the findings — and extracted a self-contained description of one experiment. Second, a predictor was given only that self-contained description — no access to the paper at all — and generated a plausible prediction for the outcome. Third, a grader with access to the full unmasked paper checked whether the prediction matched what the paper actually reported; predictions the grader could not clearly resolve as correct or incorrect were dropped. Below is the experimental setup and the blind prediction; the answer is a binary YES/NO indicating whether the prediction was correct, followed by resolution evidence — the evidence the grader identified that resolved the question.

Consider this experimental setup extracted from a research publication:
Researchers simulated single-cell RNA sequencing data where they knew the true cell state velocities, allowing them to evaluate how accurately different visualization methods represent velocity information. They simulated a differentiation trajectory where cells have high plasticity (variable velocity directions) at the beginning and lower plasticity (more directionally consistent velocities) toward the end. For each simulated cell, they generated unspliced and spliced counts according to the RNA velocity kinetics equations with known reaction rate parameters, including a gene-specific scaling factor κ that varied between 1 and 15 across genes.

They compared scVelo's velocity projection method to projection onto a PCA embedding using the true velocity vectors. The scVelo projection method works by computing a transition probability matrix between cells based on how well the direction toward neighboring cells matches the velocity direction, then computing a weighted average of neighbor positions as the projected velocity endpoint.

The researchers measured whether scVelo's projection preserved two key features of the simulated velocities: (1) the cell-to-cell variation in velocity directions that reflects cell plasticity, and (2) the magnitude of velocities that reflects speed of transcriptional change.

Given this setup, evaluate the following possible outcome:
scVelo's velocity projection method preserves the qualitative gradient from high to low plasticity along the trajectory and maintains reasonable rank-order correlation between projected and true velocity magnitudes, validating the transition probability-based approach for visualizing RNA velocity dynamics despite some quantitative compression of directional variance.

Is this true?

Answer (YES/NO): NO